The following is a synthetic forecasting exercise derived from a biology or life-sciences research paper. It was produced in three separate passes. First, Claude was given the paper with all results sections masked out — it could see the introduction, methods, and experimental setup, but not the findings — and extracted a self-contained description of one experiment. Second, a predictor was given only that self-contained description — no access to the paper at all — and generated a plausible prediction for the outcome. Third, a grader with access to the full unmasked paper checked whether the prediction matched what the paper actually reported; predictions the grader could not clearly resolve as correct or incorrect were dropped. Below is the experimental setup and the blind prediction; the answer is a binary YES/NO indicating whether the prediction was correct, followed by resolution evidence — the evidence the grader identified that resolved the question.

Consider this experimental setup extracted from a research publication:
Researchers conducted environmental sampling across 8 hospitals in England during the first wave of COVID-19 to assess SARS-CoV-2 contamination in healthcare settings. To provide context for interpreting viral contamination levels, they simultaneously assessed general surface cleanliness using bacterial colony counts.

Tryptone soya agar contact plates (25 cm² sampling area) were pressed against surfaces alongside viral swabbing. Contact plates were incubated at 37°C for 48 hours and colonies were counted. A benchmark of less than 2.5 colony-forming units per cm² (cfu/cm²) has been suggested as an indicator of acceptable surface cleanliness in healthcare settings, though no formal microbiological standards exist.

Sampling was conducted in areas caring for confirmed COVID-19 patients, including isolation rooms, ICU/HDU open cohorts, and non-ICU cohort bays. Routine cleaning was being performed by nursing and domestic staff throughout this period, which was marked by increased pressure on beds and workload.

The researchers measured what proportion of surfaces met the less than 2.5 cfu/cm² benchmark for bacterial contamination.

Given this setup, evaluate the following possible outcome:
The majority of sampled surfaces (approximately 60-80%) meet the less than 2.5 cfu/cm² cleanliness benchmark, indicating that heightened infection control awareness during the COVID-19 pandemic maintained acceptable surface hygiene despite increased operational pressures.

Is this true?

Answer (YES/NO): NO